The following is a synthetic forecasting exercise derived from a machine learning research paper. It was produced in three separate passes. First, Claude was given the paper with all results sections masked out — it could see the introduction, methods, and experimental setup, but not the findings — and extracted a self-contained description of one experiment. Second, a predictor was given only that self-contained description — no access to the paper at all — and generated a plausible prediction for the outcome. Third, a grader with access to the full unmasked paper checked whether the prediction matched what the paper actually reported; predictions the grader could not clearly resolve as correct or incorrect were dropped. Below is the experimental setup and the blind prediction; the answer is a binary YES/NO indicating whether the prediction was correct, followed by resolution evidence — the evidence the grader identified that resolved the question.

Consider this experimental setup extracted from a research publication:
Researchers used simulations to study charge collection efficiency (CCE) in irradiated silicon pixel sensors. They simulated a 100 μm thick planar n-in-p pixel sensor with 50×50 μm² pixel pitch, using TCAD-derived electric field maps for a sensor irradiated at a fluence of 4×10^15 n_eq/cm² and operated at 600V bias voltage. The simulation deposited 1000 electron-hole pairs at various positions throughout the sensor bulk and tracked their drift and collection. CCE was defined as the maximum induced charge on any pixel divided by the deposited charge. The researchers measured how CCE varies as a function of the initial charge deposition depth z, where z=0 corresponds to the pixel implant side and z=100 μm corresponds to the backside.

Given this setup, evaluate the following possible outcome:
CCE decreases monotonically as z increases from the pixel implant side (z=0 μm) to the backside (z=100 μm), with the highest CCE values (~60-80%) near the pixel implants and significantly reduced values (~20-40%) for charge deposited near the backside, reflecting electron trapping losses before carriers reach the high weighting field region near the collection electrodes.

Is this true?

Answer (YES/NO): NO